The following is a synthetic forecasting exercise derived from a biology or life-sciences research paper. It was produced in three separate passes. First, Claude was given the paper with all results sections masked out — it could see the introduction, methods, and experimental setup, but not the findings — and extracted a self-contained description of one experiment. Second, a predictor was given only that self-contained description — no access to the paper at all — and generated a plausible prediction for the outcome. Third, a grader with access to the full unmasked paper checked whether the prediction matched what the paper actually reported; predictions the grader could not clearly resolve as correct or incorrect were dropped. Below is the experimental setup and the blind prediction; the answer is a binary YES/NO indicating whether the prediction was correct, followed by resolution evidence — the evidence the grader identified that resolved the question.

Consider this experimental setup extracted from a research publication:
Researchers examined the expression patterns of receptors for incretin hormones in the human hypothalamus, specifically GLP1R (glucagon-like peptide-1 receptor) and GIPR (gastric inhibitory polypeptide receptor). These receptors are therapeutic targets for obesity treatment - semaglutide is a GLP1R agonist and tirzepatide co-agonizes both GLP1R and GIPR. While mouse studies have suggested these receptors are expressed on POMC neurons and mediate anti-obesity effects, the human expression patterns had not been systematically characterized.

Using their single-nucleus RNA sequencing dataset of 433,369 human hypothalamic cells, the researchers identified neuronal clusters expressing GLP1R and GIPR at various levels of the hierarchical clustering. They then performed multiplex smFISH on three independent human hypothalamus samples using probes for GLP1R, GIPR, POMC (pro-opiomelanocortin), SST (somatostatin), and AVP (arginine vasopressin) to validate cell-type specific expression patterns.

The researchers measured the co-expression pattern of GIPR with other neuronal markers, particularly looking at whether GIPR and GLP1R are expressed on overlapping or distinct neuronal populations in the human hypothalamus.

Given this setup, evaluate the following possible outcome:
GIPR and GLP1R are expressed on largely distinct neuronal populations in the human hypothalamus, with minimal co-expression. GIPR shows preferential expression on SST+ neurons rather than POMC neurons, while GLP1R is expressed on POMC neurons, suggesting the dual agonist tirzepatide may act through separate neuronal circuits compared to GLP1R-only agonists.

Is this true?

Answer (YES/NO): NO